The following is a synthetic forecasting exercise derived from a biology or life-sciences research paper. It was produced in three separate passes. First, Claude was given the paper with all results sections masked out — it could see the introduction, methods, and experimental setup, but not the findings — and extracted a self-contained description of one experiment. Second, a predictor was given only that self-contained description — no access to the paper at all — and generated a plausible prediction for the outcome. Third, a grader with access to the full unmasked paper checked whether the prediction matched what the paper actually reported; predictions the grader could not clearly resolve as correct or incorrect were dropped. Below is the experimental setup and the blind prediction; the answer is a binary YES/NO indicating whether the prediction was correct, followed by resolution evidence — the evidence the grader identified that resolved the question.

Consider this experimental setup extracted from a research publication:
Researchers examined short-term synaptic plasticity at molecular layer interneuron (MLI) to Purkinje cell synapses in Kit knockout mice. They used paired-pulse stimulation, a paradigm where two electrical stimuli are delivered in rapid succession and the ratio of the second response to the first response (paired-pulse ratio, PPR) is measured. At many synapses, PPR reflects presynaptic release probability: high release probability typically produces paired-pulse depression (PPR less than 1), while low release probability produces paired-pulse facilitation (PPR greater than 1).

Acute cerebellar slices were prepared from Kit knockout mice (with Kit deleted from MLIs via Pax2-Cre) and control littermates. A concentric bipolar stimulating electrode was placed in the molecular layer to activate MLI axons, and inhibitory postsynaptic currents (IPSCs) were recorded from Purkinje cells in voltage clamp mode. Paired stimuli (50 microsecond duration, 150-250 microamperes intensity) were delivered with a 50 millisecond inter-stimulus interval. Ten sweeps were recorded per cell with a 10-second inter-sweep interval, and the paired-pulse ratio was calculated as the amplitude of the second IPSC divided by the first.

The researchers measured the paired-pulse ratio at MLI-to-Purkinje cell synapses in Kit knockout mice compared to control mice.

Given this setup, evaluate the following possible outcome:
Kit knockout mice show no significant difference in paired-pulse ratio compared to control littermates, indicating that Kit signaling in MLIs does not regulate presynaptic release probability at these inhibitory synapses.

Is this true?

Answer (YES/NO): YES